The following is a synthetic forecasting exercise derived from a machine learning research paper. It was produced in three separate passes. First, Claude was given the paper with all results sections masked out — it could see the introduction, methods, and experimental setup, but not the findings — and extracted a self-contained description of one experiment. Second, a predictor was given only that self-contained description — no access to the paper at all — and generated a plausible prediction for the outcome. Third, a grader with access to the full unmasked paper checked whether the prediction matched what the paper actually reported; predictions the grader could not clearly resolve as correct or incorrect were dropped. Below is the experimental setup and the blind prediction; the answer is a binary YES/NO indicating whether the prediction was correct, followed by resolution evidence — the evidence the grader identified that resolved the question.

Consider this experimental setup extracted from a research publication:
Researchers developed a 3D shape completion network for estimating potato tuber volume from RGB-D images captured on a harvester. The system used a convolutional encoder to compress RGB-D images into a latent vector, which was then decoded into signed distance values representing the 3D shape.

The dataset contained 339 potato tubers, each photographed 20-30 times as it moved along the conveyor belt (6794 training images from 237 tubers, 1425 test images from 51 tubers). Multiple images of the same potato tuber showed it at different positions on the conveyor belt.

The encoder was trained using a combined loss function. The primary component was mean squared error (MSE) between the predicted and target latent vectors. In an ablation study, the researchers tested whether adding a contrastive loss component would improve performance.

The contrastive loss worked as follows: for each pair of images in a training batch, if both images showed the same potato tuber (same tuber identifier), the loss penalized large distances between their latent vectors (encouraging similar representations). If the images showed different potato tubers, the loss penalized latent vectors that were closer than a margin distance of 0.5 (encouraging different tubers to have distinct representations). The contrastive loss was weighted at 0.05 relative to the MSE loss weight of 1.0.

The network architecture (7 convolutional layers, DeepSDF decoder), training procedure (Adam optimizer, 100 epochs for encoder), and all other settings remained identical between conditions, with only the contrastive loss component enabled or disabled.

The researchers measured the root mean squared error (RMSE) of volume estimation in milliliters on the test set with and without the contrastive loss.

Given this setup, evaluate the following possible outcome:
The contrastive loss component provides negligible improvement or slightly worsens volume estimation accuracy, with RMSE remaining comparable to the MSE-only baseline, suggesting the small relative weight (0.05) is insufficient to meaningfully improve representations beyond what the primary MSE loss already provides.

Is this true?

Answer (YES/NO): NO